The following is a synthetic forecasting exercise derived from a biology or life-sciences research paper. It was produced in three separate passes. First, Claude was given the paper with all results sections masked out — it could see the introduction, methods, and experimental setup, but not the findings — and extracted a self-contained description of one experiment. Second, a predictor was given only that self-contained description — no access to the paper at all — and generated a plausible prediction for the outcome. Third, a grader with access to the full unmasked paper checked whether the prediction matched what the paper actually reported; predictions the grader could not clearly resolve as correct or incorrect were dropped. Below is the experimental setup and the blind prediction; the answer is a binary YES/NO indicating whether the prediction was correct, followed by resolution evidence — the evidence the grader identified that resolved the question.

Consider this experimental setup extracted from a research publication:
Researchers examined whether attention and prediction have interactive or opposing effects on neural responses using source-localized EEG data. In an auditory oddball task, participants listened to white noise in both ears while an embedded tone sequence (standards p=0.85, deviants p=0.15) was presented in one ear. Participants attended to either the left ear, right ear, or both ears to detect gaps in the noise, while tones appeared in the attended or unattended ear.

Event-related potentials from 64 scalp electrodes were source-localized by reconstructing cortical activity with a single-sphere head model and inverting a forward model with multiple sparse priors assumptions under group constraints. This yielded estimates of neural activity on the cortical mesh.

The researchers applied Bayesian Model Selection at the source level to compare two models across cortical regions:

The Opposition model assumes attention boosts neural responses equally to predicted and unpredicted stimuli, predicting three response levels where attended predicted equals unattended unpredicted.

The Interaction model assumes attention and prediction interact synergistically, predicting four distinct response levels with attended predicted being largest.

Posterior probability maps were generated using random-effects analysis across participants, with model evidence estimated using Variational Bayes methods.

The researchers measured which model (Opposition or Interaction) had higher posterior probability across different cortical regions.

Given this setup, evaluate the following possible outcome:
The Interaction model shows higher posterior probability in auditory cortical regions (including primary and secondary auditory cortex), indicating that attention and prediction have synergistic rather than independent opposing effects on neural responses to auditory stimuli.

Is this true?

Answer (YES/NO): NO